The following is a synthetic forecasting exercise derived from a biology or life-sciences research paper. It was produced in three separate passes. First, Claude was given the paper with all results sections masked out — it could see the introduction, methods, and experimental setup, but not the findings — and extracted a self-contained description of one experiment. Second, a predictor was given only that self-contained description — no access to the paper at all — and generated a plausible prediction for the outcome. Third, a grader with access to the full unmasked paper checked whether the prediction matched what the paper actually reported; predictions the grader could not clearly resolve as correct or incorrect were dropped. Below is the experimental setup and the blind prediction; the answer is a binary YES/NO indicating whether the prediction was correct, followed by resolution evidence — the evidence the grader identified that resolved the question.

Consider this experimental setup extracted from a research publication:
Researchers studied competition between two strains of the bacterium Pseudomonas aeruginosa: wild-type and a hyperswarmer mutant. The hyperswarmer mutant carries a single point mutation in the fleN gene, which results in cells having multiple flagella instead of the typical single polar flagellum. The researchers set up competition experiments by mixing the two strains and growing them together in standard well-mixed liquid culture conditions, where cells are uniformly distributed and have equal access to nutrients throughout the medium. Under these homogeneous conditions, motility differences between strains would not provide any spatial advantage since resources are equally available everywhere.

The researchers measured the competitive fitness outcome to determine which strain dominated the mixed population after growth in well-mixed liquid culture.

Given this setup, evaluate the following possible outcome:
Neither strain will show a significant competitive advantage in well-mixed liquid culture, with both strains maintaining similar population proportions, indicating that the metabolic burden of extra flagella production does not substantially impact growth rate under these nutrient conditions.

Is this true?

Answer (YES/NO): NO